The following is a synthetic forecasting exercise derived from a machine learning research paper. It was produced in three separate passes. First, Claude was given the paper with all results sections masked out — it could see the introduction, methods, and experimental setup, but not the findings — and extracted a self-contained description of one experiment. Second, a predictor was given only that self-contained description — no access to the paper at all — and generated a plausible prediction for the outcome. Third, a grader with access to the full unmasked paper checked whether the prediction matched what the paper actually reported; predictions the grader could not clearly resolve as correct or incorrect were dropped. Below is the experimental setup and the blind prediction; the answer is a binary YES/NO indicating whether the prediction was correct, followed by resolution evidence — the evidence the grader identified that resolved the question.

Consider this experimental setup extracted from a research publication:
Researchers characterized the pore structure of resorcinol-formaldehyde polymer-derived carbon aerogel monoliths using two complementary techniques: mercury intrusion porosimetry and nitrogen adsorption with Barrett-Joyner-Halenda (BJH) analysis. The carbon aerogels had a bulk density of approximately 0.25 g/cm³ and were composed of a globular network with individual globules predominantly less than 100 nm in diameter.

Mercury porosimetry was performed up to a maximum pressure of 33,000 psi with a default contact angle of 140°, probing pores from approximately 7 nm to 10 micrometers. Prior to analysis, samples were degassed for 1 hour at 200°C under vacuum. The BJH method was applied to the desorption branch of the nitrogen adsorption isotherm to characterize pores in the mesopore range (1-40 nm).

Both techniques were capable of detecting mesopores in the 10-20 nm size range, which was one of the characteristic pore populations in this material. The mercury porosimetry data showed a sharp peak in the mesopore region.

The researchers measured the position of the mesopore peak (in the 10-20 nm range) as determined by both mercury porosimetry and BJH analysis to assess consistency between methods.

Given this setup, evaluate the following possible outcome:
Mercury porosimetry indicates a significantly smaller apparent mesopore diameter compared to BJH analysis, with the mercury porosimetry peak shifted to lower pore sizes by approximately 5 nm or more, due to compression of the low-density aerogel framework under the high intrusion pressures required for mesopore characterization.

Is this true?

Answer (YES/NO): NO